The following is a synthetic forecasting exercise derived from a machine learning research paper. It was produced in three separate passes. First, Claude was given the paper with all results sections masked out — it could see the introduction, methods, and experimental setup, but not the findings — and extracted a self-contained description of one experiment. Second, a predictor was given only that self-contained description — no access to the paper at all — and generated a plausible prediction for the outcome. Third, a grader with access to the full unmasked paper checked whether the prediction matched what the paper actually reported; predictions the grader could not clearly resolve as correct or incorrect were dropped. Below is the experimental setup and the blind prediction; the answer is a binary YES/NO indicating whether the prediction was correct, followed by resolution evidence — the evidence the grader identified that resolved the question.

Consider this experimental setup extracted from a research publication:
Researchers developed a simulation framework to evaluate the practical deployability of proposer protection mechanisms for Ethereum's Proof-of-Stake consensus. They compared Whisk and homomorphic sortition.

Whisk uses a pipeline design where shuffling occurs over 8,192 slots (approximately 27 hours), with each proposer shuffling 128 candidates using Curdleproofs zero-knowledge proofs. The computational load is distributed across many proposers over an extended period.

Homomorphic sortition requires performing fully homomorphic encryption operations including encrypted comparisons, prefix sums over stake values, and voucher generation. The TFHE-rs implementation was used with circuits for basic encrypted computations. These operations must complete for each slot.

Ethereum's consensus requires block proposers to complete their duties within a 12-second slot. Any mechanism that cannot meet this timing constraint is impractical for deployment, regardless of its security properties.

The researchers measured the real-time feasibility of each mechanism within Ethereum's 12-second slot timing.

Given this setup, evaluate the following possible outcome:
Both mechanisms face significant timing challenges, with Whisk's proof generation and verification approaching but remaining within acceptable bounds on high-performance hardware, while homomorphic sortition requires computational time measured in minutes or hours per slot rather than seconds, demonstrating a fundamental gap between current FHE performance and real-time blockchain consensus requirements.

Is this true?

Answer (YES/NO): NO